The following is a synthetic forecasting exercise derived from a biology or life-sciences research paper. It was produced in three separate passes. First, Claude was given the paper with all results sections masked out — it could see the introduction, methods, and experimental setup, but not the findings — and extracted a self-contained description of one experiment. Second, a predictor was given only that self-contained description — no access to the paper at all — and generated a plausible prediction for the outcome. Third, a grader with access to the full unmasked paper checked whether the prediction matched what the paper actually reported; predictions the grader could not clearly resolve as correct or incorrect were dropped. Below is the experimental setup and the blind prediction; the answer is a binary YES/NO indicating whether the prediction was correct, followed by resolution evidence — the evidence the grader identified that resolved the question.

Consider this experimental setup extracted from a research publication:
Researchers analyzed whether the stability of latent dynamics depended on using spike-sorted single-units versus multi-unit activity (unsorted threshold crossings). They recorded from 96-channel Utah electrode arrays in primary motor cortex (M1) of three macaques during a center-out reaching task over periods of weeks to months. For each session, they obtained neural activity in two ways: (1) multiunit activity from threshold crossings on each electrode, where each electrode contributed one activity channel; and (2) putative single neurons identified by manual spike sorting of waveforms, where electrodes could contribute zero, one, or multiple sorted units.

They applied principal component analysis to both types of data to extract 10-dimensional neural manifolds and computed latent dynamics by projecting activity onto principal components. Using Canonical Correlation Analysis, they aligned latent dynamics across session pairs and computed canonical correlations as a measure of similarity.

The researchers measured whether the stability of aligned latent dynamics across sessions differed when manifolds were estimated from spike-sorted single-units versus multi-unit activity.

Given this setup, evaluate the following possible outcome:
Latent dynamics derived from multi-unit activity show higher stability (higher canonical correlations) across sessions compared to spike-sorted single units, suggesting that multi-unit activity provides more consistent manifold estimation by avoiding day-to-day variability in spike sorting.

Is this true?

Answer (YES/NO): NO